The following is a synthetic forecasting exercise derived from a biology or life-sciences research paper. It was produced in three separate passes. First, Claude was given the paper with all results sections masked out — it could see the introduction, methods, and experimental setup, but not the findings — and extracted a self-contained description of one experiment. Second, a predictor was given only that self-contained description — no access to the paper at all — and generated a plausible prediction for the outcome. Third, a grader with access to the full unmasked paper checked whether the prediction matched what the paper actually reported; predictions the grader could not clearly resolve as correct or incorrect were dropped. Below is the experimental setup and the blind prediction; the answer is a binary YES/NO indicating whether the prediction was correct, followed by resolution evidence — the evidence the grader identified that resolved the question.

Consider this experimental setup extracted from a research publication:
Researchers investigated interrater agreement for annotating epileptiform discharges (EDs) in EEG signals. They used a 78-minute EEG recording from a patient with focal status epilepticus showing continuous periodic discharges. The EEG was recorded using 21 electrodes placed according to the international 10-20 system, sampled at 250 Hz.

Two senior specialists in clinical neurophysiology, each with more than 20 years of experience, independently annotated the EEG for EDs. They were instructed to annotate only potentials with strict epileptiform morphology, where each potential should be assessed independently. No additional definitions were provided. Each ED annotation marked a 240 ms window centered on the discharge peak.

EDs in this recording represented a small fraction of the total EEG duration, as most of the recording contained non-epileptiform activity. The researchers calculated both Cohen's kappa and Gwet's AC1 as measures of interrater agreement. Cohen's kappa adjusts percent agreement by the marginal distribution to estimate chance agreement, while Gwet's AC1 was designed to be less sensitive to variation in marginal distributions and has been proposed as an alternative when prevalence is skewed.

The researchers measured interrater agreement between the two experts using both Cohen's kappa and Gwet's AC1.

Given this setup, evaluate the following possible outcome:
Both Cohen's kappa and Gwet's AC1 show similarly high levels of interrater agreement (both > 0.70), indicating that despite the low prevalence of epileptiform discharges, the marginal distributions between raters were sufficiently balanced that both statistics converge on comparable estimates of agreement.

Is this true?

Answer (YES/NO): NO